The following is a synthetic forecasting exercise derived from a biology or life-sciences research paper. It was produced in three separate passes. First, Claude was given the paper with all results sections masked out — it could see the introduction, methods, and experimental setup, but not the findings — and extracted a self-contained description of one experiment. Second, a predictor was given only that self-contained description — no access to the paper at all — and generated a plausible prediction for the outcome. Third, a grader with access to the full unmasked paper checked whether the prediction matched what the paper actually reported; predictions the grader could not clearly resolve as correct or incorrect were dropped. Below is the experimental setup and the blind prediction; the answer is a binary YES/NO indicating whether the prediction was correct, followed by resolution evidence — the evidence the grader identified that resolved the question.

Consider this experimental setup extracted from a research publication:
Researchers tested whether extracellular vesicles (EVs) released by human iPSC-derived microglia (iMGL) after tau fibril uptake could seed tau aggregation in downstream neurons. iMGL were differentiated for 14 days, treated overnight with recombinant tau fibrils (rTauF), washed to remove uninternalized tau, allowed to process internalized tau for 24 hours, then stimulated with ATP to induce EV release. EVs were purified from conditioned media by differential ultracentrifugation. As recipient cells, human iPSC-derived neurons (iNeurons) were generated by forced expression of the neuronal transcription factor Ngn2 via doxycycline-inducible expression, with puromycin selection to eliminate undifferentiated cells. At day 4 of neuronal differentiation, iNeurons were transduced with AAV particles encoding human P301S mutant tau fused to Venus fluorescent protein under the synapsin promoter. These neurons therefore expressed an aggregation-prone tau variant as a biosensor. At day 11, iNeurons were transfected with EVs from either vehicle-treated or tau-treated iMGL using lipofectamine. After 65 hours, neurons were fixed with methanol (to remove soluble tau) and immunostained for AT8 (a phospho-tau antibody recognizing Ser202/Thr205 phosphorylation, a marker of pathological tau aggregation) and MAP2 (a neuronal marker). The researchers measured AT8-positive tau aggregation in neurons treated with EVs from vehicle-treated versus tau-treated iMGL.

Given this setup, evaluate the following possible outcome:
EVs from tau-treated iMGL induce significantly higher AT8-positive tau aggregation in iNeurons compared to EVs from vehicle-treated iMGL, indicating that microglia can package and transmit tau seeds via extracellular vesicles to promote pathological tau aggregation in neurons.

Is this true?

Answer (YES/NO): YES